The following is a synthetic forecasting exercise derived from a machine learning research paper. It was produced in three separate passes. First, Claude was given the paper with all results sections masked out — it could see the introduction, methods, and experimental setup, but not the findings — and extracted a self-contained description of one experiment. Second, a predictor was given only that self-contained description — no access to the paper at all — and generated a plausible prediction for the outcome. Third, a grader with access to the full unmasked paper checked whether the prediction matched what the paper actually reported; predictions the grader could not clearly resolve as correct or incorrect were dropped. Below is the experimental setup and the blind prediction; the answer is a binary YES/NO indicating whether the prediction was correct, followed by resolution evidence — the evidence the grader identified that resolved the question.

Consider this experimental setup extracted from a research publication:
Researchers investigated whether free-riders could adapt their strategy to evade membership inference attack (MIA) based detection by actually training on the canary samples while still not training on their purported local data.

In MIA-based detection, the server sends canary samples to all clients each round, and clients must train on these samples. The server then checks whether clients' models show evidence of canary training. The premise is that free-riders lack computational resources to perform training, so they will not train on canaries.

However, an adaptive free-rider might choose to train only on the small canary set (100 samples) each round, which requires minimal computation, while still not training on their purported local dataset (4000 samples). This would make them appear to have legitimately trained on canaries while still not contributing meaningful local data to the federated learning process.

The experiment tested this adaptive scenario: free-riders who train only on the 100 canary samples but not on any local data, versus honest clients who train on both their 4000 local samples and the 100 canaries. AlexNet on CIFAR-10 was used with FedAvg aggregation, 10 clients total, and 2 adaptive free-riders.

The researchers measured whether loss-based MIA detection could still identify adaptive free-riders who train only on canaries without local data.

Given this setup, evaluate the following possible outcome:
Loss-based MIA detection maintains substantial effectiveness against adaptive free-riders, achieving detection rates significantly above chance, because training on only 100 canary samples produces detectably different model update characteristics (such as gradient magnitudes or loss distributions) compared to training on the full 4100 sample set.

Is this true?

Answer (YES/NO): YES